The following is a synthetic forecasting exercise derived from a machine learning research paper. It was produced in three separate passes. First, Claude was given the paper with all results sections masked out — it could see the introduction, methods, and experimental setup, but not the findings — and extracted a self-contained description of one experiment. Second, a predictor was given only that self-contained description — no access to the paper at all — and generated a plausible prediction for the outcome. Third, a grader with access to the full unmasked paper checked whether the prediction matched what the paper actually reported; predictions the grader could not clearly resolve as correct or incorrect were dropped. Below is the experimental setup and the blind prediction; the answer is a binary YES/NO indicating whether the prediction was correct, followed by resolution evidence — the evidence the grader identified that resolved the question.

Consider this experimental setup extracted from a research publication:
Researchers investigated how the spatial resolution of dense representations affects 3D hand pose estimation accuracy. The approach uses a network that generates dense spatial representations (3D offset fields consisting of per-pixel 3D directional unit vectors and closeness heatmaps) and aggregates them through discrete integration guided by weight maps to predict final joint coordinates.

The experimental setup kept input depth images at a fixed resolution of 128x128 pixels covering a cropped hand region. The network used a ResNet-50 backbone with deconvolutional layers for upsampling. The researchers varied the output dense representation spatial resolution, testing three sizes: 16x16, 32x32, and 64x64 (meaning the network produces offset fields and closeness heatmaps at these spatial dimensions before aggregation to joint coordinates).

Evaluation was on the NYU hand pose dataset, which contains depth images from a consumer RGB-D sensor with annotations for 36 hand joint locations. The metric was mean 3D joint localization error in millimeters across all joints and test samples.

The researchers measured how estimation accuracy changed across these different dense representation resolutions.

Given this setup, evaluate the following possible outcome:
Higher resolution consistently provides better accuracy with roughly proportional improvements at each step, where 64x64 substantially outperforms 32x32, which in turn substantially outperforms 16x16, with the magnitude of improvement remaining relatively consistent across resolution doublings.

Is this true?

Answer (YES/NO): NO